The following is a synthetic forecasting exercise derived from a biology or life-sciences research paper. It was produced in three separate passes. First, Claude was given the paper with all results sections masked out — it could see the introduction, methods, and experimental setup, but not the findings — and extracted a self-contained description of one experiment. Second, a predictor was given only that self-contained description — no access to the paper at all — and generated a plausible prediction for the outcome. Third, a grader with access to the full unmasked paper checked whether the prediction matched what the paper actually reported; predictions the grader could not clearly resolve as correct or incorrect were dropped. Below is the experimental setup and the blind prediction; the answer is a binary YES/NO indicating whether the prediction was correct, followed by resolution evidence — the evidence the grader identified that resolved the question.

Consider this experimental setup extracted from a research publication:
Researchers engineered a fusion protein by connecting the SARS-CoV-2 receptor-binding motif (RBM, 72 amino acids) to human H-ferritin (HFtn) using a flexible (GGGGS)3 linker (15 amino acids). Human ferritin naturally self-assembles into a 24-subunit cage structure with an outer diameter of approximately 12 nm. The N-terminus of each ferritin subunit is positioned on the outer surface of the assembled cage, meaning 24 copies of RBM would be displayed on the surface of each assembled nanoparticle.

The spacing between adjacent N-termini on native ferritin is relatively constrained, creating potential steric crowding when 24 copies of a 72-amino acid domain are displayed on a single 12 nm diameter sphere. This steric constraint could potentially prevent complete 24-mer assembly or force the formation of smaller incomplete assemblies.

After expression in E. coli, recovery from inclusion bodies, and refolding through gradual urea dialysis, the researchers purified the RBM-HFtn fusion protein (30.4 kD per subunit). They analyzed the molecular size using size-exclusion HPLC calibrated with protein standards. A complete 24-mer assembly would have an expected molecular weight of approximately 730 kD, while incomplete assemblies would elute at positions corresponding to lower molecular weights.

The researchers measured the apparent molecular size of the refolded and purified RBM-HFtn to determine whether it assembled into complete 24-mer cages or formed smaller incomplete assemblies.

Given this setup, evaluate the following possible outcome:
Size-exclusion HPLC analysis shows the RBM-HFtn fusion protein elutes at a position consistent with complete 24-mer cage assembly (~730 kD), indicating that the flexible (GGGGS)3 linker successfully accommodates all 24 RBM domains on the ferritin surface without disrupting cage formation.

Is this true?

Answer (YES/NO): YES